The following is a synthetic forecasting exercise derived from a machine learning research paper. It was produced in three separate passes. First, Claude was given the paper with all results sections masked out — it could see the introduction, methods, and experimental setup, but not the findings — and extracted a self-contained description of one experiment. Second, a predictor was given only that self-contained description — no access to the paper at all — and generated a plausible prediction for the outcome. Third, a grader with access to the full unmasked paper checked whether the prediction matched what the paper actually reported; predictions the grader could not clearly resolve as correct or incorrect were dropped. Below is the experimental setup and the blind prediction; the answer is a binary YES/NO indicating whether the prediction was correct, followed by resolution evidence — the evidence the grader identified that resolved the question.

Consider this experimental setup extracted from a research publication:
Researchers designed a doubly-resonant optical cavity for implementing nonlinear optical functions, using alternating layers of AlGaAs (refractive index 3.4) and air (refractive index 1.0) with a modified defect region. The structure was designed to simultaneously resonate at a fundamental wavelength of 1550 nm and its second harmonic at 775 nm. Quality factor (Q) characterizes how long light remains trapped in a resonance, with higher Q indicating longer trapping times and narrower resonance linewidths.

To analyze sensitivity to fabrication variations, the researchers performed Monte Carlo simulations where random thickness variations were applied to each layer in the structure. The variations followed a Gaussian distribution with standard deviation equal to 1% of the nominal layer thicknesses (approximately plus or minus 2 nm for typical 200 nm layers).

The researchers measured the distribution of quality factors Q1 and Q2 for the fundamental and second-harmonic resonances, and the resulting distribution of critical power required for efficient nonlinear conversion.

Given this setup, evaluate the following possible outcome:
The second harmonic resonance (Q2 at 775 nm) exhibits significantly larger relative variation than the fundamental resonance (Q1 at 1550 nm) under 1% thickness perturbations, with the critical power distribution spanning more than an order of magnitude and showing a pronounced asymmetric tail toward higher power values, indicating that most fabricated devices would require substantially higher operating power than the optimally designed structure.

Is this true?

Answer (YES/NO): NO